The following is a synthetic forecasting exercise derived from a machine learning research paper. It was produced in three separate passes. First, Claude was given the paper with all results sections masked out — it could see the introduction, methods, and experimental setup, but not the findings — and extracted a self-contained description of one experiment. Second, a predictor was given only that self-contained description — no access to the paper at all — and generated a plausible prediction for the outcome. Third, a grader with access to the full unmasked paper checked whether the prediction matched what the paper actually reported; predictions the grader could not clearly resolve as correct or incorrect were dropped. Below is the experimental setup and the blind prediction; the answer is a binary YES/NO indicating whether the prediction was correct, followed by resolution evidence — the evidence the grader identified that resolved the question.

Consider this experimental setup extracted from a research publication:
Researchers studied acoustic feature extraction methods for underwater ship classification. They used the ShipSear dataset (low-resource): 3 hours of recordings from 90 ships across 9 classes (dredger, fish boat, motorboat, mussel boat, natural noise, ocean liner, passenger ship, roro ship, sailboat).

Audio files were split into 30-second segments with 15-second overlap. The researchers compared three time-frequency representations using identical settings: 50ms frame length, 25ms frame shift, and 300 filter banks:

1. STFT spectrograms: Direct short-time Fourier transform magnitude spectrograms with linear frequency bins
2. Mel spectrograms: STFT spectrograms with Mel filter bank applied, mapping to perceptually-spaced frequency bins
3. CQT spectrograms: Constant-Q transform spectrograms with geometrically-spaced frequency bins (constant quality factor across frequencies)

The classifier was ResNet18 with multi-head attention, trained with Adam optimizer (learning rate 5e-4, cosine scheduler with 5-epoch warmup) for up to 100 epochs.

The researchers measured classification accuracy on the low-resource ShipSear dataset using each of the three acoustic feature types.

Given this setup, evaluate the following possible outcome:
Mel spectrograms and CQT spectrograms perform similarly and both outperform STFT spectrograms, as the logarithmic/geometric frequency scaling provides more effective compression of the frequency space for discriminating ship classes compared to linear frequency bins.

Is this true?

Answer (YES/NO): NO